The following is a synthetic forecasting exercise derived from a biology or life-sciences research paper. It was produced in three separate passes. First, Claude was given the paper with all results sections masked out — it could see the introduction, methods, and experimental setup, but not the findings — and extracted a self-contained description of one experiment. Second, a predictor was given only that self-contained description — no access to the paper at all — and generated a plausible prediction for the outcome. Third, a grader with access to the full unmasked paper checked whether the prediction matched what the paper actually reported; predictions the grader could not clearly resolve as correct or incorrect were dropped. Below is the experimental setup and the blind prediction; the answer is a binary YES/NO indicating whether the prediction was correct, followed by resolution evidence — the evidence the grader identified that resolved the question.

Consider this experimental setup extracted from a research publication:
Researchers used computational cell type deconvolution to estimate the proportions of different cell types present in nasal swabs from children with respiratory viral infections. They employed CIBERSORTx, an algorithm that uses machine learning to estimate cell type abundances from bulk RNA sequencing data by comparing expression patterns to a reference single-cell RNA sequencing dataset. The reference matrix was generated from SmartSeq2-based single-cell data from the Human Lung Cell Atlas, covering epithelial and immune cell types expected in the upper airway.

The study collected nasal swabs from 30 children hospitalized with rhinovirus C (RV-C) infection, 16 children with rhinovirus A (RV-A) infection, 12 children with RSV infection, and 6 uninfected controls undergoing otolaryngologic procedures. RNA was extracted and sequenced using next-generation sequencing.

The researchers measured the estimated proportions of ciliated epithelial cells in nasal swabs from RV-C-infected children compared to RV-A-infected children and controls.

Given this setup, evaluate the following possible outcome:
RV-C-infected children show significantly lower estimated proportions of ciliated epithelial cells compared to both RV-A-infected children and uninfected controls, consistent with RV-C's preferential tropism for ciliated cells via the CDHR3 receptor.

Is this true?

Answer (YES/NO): NO